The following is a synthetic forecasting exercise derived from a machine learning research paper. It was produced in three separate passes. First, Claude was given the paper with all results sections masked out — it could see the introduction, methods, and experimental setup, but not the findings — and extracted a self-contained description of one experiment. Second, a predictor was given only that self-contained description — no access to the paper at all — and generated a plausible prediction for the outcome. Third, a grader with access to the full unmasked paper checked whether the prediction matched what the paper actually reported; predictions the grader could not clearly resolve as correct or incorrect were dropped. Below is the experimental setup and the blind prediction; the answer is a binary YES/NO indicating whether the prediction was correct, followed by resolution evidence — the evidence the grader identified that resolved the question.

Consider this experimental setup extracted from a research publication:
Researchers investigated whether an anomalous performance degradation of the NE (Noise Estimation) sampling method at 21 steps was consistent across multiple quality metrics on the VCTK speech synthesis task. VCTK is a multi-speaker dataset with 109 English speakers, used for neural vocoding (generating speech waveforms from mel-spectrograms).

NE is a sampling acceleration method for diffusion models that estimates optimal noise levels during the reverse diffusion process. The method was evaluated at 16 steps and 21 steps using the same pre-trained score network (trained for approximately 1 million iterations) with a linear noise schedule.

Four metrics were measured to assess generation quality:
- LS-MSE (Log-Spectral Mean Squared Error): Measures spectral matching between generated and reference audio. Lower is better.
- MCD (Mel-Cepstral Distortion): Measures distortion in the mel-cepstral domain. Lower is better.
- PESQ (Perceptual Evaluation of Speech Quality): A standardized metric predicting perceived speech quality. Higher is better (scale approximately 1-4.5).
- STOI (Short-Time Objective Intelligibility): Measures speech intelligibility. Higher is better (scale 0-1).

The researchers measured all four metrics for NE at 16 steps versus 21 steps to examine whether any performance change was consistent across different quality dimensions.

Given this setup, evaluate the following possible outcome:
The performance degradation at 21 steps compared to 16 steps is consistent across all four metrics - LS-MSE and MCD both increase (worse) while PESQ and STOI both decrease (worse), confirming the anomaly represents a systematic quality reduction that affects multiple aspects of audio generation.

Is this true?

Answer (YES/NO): YES